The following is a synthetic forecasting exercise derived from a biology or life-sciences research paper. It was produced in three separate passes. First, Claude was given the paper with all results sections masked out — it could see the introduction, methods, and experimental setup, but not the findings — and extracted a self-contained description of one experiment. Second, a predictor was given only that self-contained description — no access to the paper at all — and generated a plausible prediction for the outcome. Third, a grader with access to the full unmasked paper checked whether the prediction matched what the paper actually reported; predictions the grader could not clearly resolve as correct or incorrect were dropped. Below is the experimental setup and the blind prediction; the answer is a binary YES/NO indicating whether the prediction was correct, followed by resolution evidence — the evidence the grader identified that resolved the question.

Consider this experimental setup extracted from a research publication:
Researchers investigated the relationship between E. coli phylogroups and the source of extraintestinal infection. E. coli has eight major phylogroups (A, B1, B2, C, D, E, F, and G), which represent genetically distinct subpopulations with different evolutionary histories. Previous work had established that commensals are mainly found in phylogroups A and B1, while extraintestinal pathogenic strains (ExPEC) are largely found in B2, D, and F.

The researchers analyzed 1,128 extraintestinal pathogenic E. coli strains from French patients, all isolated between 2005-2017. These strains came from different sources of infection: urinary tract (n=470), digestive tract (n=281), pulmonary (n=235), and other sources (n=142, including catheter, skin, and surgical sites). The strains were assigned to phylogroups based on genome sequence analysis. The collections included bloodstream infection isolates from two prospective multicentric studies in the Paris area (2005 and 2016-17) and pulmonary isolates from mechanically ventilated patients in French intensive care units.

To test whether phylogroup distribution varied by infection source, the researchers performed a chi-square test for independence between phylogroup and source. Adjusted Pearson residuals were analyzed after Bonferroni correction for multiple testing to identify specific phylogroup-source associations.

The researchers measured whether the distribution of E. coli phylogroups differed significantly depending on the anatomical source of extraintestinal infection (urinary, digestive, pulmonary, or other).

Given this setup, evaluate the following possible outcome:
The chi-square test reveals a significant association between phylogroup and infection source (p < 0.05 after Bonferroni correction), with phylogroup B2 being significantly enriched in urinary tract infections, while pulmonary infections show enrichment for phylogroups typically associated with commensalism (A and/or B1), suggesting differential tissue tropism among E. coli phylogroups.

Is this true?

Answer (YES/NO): NO